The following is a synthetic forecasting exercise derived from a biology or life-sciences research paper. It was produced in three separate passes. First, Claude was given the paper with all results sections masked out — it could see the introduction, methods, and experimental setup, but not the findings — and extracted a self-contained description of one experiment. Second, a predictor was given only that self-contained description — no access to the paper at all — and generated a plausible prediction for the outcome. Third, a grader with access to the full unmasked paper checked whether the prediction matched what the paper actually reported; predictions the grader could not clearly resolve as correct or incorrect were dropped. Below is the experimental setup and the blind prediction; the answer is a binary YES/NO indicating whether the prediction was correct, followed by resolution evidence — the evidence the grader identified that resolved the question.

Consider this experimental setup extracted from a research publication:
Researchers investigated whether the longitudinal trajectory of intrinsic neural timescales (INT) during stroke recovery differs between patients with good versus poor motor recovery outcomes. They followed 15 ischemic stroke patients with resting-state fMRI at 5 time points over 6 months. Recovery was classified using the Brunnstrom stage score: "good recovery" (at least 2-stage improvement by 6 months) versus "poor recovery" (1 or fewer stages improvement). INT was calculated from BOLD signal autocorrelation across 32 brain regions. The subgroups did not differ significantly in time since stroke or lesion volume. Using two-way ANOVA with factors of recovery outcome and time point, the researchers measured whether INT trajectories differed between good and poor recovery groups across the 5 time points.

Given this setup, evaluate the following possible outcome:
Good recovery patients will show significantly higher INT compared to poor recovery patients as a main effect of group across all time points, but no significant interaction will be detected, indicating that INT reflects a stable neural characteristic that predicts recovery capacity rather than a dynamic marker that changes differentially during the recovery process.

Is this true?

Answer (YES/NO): NO